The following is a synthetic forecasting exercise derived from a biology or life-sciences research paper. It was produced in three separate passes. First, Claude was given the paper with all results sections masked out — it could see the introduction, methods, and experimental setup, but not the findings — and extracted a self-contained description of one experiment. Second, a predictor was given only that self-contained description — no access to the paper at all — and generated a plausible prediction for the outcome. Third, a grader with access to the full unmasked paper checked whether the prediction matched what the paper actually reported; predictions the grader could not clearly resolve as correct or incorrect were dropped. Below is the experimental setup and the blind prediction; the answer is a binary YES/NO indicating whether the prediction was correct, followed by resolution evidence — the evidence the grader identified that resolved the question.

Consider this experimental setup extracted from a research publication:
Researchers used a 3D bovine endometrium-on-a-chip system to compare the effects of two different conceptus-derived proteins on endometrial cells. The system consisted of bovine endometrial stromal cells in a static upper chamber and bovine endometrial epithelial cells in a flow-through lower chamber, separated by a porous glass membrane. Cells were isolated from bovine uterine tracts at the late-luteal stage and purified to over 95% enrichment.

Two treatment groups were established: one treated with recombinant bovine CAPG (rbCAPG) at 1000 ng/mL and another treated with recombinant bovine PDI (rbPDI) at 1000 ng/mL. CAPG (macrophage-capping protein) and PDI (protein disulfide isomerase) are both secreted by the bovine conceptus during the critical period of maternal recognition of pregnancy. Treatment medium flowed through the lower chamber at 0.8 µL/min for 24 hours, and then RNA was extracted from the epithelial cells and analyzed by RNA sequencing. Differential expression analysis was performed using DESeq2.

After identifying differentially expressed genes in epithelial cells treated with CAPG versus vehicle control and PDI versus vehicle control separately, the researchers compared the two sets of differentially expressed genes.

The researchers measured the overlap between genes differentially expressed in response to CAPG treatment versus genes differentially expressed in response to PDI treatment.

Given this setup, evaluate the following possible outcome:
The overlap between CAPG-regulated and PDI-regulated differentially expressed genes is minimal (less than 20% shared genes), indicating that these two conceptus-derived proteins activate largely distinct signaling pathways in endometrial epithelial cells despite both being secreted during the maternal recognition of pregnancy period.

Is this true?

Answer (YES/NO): NO